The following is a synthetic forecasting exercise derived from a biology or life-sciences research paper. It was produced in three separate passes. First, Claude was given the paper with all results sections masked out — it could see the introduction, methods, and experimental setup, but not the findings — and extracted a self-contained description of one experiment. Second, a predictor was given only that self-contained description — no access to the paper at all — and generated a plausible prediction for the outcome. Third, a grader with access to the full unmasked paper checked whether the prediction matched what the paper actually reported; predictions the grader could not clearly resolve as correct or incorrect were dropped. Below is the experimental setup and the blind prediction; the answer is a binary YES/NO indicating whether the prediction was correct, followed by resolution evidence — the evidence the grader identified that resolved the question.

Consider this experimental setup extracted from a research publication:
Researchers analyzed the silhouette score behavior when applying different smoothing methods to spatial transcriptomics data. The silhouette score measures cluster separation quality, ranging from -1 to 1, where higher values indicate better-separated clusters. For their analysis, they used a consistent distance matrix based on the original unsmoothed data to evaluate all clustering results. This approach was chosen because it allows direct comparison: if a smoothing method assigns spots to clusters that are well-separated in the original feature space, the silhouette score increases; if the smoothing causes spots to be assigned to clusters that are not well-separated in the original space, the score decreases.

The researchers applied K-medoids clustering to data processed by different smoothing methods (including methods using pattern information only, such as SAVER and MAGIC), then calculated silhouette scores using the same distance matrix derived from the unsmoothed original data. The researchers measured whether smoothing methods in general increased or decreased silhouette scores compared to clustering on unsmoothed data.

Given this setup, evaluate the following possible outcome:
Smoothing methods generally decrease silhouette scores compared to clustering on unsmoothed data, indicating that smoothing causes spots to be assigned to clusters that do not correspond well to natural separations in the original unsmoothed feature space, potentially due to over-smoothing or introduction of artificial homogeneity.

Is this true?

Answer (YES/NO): NO